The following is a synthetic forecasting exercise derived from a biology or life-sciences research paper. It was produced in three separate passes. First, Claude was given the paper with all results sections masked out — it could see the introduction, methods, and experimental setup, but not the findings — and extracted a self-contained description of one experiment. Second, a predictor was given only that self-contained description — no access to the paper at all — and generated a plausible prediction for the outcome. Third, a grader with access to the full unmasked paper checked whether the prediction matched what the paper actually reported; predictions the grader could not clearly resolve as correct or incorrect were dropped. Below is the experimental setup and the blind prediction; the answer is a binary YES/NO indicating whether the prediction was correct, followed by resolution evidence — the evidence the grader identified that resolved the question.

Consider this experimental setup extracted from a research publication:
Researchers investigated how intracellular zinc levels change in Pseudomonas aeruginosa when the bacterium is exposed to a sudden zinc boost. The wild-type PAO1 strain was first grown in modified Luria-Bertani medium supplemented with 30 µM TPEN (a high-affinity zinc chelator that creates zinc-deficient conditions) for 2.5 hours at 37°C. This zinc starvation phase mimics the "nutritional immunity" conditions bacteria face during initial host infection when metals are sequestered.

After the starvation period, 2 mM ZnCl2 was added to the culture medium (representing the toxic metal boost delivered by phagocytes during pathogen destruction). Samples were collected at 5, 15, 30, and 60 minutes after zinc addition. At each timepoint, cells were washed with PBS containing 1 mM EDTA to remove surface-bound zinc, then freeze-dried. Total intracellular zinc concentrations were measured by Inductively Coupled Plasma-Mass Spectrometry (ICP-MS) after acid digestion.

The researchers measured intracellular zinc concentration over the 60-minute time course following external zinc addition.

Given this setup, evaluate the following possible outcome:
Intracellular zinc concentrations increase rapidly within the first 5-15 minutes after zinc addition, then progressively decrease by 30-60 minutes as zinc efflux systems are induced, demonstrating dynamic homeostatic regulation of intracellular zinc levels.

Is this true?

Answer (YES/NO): YES